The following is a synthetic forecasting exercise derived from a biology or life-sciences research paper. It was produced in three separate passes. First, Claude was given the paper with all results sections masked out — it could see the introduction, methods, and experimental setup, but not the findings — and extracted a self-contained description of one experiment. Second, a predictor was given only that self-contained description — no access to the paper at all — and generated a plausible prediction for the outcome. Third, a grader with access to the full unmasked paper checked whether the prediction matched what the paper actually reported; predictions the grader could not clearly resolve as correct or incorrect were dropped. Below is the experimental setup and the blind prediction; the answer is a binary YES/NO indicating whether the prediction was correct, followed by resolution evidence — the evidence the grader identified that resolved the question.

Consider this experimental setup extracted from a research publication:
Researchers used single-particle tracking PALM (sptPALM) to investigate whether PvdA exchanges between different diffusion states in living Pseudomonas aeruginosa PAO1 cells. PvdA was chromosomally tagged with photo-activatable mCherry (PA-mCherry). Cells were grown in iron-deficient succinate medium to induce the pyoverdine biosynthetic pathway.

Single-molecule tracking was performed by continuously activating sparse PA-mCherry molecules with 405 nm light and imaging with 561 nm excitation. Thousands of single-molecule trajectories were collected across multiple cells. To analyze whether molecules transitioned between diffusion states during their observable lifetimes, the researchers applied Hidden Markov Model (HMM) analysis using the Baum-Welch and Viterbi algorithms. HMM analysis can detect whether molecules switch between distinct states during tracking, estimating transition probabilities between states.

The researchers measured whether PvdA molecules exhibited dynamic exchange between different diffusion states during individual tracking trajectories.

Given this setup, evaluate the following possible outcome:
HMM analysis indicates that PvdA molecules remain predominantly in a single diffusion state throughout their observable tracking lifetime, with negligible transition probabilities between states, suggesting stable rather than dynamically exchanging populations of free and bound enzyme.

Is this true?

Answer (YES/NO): NO